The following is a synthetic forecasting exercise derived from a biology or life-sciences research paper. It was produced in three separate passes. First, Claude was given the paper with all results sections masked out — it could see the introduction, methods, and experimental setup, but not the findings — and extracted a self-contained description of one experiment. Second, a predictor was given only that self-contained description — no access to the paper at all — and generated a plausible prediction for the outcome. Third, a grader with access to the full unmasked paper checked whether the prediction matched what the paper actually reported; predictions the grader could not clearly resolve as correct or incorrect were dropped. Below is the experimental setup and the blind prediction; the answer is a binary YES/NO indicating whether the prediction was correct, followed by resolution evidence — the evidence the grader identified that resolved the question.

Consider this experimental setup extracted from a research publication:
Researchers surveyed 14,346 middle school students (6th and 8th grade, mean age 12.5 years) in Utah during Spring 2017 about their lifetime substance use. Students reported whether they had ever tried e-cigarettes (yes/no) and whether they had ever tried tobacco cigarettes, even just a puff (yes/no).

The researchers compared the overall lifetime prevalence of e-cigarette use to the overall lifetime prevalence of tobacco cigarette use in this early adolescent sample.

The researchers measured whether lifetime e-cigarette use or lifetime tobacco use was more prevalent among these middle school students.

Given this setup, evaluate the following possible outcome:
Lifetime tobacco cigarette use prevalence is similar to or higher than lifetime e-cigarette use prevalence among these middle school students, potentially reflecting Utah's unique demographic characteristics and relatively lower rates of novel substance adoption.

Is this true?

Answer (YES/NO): NO